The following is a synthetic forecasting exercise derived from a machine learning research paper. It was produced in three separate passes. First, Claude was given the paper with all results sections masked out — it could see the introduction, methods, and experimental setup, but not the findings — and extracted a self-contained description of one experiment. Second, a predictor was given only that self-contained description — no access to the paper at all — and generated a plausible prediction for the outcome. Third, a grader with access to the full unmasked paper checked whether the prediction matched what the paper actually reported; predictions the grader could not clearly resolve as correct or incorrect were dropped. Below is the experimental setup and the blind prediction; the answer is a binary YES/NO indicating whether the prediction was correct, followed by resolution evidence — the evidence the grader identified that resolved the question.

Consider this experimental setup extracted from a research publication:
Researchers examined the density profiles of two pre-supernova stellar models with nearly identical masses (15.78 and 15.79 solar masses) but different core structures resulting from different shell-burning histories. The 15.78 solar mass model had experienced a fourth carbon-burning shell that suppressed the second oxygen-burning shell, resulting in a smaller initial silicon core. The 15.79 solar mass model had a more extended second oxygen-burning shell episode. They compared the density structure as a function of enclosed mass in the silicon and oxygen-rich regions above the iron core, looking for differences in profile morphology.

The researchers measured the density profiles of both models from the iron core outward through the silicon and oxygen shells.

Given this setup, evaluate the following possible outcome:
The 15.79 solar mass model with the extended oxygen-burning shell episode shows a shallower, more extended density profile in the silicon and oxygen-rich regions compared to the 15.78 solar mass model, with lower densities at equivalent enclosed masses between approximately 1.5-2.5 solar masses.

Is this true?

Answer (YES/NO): NO